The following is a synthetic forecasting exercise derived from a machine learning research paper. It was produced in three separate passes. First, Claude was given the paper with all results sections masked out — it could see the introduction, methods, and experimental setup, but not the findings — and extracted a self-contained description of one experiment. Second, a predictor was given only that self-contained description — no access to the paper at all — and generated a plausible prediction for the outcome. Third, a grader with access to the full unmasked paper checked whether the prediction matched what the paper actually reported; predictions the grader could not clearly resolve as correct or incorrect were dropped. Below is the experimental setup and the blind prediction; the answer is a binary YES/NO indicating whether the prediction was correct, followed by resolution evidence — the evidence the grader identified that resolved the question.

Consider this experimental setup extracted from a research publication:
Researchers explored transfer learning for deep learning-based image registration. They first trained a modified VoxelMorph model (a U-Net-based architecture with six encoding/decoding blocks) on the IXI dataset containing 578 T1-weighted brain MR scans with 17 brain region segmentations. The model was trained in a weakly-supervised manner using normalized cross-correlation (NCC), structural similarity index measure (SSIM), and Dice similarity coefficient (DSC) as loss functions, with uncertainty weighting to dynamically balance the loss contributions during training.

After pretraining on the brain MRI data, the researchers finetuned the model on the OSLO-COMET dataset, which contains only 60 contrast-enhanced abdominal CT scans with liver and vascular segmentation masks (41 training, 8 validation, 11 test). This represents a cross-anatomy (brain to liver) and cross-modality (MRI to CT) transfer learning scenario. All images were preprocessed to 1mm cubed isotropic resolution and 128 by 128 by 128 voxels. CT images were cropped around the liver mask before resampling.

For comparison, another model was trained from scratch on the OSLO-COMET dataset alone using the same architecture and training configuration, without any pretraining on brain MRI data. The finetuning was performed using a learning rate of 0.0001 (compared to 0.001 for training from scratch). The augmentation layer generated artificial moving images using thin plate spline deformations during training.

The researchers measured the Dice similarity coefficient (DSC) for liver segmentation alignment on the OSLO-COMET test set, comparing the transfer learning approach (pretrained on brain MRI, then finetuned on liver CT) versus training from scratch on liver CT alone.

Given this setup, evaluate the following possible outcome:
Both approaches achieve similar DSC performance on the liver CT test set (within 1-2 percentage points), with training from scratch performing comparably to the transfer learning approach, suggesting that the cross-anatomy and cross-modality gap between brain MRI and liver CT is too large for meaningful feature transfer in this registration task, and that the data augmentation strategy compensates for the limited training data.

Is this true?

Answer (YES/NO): NO